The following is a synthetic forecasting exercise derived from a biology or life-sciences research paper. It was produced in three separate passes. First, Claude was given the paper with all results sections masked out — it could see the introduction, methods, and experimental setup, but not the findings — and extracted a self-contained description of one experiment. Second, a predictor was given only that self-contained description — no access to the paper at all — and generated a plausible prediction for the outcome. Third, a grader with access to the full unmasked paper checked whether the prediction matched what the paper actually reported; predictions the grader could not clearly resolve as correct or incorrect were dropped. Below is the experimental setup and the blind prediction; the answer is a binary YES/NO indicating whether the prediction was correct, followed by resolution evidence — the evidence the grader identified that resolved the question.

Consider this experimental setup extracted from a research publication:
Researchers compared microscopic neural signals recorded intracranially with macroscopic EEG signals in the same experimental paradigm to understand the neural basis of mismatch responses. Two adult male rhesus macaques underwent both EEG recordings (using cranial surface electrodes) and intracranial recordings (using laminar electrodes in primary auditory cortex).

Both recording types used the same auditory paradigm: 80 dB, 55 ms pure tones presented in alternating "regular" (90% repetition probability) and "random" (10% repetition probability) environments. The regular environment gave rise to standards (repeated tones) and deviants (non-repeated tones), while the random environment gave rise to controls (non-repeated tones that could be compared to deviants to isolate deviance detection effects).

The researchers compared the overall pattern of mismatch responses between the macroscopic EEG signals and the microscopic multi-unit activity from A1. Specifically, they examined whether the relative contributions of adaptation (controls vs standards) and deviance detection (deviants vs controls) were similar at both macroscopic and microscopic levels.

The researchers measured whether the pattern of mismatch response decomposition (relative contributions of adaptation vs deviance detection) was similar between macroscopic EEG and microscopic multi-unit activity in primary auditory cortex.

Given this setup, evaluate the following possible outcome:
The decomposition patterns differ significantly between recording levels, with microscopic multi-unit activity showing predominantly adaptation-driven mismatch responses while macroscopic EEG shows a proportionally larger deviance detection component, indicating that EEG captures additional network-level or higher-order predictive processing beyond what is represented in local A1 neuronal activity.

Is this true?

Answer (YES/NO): NO